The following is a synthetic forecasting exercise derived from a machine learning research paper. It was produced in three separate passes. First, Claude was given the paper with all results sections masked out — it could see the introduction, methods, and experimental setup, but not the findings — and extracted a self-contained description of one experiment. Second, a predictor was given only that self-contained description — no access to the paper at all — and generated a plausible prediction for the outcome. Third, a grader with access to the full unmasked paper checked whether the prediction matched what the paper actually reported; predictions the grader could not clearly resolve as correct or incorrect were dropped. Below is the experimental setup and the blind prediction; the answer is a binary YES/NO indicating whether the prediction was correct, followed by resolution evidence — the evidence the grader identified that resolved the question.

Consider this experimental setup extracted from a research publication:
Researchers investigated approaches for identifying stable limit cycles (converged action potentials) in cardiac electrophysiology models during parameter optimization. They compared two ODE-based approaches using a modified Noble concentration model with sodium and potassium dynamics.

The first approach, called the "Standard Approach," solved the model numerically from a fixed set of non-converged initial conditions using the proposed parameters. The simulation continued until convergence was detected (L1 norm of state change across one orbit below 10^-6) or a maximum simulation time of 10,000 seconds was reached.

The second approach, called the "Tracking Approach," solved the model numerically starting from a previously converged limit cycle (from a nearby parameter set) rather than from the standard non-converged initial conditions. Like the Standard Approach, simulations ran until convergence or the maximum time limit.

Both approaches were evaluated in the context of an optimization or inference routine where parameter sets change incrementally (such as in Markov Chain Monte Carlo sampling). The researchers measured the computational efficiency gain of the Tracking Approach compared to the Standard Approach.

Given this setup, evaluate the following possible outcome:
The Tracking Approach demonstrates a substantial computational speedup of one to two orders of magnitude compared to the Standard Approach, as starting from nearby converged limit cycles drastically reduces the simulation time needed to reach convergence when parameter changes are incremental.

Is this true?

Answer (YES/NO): NO